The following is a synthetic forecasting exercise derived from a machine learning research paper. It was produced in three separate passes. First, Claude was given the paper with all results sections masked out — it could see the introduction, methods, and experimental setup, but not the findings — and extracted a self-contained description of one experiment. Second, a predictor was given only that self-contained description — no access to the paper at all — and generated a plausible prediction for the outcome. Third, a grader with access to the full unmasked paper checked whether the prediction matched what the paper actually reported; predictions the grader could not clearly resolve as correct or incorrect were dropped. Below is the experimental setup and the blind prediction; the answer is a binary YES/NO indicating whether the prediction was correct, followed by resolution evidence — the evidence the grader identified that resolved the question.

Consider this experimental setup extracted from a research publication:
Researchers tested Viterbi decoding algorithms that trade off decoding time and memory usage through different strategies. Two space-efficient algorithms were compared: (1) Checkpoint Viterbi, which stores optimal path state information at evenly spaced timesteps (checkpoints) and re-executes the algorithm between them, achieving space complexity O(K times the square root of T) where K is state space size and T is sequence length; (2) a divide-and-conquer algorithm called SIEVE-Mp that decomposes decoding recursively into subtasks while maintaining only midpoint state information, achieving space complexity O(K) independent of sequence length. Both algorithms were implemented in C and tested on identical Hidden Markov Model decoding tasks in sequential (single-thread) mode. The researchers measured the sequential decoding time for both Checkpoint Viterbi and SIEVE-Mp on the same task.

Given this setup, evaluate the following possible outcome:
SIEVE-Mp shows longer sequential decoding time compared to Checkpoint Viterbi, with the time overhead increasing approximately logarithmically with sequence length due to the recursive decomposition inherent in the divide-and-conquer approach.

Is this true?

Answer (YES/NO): YES